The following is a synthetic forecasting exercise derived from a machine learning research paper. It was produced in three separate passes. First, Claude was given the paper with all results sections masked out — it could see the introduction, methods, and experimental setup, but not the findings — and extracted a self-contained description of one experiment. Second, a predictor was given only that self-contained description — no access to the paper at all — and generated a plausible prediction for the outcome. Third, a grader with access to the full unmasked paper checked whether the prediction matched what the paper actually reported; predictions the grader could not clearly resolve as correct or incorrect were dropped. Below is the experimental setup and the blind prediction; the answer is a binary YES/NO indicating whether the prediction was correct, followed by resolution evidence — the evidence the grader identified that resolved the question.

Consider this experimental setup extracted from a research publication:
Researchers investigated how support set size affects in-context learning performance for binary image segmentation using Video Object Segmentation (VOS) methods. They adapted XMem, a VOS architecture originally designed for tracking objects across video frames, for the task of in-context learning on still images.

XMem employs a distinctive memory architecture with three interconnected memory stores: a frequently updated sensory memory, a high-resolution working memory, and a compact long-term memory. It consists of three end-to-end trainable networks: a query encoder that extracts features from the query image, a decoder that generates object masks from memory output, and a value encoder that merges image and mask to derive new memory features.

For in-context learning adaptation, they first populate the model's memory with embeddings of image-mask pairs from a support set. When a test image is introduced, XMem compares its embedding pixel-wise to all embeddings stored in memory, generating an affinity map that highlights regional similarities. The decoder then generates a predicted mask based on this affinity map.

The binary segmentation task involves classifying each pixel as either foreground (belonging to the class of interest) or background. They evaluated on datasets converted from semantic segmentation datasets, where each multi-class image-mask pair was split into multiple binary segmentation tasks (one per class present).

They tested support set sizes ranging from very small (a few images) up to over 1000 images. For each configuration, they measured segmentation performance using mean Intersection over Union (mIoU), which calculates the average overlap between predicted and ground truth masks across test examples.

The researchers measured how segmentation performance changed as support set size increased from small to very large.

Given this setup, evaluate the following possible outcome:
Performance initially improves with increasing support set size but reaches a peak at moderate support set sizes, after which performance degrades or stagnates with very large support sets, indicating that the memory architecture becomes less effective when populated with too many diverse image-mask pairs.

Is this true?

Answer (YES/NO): NO